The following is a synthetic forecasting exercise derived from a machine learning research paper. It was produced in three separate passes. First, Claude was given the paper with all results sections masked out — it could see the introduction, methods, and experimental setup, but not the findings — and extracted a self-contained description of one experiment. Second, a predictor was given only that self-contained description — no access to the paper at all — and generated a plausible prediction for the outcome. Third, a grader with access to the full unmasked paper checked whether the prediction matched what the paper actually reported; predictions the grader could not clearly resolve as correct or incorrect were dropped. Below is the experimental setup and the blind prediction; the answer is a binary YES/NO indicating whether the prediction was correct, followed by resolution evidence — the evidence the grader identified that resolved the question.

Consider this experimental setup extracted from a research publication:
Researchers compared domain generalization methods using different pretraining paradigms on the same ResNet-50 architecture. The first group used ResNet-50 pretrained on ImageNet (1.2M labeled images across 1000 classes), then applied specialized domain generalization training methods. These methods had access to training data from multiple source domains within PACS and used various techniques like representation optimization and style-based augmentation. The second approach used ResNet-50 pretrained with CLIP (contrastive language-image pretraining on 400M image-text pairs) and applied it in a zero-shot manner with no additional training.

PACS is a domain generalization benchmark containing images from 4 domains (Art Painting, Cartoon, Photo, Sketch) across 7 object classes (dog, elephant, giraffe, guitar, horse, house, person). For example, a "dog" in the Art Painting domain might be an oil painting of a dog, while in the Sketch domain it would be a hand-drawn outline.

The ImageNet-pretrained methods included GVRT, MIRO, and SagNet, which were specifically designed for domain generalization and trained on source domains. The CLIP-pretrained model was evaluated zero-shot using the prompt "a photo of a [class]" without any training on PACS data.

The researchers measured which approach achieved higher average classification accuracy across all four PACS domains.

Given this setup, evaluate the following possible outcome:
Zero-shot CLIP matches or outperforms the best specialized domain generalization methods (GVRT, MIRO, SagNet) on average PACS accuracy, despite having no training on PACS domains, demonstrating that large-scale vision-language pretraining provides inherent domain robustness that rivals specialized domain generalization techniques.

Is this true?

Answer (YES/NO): YES